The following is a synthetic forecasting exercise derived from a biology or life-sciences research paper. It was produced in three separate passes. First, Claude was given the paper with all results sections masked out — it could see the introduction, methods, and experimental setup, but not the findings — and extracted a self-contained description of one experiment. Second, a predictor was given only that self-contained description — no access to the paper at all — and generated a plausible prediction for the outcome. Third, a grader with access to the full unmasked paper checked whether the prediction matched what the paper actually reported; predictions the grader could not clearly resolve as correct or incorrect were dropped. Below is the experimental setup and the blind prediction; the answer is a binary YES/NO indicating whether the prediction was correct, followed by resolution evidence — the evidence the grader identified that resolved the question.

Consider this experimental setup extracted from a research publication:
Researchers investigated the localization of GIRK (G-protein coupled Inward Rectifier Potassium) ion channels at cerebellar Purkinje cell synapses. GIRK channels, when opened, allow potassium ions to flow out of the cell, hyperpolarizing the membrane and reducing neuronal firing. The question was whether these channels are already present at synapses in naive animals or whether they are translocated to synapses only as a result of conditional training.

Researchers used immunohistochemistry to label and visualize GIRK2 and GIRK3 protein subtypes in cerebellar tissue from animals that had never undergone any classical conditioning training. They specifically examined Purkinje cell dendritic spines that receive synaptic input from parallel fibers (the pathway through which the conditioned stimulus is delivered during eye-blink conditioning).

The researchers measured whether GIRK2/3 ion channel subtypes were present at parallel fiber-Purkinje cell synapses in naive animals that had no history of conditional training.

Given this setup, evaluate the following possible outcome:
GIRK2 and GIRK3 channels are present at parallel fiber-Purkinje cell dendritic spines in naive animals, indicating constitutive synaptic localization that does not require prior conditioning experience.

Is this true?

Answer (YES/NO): YES